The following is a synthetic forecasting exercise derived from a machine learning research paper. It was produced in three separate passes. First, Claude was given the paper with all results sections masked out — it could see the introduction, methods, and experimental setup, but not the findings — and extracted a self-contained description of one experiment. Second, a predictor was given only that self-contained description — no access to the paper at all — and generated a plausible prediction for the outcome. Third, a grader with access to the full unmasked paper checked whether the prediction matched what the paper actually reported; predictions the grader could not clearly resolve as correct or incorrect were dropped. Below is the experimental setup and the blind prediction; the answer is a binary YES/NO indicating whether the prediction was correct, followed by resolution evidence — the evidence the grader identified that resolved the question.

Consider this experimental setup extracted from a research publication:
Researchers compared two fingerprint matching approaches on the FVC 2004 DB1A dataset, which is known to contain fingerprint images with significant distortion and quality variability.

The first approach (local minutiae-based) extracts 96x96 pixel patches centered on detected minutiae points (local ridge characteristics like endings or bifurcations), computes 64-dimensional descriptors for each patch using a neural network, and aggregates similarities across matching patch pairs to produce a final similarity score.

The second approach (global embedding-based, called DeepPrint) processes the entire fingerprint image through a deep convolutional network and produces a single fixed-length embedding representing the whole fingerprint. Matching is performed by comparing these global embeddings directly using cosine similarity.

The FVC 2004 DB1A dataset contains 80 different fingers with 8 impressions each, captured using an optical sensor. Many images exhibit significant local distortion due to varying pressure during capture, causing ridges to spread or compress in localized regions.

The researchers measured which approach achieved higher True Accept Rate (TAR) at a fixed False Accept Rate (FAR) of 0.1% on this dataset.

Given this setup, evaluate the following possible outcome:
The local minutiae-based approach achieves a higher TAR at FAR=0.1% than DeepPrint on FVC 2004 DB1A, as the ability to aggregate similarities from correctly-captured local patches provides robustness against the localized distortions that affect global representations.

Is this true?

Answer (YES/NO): NO